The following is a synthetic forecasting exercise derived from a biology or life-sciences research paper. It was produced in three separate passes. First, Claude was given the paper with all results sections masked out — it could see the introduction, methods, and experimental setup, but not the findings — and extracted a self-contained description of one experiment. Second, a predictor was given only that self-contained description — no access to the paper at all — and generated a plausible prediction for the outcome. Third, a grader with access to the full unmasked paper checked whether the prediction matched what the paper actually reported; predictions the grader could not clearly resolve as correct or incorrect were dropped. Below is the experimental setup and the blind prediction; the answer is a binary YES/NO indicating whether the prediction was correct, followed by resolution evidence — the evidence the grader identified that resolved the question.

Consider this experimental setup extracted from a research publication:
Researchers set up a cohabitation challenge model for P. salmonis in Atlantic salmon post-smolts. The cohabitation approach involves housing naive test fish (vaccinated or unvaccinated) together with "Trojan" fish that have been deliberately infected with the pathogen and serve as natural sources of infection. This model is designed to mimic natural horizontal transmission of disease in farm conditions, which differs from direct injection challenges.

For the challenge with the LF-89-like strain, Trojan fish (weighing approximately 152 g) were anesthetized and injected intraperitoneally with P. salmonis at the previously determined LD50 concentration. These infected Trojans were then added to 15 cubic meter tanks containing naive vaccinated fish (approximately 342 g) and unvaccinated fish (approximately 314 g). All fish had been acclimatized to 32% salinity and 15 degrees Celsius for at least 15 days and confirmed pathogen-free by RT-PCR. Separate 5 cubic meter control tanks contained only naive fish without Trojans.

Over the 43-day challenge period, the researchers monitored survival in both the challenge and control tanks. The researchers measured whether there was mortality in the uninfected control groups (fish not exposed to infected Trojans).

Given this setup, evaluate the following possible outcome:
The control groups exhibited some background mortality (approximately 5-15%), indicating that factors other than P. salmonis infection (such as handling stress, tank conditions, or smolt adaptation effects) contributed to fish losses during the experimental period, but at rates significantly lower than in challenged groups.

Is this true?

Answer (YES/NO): NO